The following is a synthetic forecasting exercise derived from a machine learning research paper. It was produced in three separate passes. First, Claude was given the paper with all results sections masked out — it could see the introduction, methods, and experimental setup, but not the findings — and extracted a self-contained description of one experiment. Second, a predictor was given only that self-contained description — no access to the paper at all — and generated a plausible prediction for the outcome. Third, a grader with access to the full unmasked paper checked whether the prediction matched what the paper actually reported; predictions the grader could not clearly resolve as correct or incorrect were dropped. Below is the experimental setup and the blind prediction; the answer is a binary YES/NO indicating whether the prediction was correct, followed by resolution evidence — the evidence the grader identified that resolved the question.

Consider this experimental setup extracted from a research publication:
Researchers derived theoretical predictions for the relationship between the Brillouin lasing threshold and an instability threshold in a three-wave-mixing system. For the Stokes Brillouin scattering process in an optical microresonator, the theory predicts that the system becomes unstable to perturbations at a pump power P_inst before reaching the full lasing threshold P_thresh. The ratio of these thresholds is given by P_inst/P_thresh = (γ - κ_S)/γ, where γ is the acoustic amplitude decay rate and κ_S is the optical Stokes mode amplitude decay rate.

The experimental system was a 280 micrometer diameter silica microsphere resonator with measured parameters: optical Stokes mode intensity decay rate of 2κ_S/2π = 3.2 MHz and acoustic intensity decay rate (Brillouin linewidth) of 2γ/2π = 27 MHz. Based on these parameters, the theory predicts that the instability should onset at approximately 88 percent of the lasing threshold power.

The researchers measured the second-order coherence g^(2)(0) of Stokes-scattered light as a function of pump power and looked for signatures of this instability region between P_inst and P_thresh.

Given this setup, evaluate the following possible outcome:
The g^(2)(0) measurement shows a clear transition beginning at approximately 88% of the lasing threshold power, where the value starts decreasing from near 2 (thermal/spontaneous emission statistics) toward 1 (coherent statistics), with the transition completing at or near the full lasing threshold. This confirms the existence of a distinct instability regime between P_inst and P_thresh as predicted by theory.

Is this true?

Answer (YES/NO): NO